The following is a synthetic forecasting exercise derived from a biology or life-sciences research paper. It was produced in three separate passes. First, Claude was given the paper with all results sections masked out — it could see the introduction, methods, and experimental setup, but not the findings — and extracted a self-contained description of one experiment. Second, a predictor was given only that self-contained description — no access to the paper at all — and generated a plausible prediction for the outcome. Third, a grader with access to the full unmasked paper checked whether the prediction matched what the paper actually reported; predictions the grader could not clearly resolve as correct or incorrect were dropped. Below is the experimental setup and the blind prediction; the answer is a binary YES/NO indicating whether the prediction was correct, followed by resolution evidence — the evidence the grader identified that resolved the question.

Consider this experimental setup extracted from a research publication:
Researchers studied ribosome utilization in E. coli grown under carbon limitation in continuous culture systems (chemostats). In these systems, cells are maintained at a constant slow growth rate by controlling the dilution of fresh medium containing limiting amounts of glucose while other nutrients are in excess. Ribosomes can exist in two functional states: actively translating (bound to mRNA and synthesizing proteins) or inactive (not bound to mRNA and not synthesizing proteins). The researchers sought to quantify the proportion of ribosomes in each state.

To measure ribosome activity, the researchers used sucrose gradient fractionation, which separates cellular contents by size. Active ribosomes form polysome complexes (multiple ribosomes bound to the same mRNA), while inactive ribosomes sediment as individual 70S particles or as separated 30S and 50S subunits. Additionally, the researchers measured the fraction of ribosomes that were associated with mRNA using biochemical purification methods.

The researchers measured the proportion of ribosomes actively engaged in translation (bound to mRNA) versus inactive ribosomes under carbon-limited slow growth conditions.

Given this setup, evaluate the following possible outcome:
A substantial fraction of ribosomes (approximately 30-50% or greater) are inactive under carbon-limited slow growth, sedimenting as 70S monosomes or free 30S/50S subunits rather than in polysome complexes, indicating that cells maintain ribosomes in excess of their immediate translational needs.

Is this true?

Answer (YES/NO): YES